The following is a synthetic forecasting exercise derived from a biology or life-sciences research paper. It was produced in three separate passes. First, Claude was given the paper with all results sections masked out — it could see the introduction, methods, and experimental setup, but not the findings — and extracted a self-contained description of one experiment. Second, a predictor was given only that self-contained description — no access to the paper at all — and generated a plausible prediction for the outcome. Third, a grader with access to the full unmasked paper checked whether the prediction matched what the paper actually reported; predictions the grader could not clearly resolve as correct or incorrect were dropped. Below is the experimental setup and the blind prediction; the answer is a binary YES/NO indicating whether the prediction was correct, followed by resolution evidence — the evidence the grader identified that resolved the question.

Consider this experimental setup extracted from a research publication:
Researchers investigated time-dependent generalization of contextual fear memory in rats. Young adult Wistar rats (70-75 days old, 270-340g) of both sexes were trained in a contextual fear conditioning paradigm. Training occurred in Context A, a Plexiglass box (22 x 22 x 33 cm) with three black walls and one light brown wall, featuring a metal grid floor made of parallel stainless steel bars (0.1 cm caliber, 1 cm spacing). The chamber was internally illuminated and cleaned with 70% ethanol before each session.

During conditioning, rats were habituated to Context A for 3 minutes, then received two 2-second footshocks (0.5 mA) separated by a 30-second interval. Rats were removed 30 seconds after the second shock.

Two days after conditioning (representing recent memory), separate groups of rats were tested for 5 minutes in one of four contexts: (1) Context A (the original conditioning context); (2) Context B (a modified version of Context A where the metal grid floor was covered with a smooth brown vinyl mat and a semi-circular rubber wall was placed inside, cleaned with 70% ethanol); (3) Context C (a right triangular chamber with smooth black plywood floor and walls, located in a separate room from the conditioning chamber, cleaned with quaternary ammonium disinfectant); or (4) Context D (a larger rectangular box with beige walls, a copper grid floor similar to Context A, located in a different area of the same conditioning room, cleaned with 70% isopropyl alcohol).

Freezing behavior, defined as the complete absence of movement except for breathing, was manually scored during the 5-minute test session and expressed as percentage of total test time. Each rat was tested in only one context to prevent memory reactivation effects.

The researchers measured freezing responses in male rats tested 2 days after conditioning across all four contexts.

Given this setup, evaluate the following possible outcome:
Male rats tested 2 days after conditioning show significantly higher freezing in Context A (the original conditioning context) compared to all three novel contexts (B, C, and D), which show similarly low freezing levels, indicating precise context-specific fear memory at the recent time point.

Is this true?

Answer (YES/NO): NO